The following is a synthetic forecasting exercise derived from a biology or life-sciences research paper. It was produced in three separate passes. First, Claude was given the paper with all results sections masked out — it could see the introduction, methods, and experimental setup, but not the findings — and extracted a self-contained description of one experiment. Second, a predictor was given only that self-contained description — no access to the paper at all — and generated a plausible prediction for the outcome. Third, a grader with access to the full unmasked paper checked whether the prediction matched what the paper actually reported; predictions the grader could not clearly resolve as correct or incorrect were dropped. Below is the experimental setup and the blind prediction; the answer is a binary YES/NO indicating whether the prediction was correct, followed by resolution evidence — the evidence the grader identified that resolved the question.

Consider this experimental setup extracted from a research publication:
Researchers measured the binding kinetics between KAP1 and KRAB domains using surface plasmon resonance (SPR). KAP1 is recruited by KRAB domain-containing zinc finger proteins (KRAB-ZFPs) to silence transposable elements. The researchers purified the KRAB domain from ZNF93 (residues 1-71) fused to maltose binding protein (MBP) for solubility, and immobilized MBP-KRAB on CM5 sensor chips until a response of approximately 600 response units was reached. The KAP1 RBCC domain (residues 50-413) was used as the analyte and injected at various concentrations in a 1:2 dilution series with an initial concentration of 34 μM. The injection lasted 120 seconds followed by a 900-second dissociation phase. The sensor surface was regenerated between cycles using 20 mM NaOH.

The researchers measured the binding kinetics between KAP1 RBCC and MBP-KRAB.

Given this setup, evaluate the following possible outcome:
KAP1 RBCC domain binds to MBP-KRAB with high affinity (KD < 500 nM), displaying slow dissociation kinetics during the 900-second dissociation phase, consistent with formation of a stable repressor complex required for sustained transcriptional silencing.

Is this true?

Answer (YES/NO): YES